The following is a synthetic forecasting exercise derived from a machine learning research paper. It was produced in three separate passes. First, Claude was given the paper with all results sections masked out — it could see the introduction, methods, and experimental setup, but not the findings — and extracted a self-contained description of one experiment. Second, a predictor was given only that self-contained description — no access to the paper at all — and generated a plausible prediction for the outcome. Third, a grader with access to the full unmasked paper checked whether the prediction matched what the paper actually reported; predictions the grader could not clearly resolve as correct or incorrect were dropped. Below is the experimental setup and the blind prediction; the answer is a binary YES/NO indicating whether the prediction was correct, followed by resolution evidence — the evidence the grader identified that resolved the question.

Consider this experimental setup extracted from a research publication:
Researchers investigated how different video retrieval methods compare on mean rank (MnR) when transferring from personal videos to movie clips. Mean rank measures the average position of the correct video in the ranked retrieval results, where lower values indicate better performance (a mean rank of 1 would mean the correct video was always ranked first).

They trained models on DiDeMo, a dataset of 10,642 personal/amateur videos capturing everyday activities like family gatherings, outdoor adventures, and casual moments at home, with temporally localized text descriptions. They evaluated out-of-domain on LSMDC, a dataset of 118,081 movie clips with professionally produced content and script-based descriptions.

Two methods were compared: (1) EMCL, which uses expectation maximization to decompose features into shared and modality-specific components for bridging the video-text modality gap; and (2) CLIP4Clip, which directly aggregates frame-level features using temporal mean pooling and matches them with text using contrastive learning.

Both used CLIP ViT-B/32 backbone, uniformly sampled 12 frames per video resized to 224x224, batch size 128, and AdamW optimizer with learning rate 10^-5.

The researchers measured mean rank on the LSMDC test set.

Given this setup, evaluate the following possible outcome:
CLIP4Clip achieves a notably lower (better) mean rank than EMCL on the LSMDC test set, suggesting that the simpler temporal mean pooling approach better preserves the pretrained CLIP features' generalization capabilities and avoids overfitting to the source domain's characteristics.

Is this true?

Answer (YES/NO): YES